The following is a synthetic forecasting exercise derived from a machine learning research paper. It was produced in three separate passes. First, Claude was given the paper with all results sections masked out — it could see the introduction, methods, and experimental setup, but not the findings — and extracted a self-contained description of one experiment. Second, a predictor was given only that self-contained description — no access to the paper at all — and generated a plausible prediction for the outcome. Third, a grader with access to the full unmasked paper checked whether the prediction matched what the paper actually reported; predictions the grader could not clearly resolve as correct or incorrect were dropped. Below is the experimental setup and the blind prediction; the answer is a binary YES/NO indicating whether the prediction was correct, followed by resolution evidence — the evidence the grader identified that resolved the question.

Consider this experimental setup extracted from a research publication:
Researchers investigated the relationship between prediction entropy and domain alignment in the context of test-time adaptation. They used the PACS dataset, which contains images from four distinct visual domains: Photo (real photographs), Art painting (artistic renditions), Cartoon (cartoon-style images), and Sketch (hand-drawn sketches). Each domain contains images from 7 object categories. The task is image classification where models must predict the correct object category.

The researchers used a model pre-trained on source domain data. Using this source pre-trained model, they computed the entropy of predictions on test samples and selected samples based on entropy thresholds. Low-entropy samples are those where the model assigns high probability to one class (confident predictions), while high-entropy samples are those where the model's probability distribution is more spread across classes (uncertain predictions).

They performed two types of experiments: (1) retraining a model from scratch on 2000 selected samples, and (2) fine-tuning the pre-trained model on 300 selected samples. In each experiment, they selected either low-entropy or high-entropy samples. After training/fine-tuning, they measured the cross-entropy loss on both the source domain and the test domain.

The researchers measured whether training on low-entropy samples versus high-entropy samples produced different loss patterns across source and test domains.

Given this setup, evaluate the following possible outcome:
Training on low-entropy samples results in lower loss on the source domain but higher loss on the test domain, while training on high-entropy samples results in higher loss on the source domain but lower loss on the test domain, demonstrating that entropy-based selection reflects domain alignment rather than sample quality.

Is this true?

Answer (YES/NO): YES